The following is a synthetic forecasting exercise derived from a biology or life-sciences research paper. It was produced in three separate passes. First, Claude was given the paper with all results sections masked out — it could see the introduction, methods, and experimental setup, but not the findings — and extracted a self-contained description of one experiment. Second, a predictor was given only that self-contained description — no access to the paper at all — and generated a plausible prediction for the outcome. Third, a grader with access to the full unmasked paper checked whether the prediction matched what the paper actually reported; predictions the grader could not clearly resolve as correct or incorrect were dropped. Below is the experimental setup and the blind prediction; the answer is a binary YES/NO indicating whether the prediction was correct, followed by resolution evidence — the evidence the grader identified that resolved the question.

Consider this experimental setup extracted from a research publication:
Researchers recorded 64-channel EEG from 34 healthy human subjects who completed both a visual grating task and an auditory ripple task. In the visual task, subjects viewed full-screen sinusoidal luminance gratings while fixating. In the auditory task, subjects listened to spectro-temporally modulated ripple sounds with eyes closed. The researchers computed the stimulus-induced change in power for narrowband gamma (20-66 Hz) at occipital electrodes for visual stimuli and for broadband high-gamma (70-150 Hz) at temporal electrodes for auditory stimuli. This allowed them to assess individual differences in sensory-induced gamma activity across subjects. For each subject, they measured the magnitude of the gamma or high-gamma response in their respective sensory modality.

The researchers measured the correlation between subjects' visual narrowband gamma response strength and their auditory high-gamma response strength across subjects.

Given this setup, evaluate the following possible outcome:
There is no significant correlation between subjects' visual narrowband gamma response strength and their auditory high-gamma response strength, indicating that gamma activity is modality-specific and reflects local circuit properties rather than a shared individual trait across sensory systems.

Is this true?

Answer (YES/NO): YES